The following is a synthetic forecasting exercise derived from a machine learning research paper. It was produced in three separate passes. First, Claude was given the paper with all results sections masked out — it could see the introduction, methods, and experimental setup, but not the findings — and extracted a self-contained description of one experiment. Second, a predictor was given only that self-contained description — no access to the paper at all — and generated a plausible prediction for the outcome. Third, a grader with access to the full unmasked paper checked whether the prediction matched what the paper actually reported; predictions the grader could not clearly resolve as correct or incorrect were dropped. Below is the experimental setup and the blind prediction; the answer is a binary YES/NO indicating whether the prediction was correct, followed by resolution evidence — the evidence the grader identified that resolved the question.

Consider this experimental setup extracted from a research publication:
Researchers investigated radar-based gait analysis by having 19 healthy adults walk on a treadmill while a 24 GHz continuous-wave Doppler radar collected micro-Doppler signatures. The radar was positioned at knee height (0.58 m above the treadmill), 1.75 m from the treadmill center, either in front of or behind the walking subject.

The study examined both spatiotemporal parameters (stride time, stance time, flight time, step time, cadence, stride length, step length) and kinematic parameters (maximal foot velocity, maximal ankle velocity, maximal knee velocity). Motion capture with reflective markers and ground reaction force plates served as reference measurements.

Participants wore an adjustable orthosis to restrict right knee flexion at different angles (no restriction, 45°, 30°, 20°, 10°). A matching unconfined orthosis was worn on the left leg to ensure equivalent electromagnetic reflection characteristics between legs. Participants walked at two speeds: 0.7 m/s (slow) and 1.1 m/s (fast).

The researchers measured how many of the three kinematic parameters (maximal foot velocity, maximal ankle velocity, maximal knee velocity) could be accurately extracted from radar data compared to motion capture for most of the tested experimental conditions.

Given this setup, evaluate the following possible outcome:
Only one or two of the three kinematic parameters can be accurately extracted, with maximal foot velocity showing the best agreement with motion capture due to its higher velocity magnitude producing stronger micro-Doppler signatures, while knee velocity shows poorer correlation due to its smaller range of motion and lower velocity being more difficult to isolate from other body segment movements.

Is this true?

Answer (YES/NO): NO